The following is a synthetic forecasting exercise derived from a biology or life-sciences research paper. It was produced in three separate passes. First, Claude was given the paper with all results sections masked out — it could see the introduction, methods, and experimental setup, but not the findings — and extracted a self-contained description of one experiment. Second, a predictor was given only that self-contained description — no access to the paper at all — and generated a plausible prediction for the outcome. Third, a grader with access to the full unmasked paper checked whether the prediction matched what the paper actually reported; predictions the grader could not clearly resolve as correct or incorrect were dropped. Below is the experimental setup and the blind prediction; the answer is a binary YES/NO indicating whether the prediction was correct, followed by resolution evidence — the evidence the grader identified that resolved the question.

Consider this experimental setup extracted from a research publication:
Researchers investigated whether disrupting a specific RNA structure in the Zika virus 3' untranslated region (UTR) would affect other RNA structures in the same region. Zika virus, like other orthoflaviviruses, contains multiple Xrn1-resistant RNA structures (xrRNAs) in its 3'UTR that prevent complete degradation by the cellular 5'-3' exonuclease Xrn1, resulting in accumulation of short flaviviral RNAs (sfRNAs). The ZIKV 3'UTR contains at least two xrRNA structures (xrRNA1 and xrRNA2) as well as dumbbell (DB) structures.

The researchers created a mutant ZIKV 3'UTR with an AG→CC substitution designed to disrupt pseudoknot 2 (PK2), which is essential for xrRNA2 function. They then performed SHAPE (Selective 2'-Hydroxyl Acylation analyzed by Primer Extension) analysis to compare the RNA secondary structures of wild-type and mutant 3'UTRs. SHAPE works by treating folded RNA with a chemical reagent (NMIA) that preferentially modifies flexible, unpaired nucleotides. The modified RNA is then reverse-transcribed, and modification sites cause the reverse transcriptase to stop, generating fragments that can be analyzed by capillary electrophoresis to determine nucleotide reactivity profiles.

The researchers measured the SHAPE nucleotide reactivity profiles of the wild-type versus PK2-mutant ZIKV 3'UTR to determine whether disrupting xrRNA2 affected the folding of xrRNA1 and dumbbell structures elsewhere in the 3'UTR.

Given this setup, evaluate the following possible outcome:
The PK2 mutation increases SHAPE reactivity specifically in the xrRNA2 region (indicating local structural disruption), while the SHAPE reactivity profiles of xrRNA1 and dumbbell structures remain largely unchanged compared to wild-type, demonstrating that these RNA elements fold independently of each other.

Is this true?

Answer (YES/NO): YES